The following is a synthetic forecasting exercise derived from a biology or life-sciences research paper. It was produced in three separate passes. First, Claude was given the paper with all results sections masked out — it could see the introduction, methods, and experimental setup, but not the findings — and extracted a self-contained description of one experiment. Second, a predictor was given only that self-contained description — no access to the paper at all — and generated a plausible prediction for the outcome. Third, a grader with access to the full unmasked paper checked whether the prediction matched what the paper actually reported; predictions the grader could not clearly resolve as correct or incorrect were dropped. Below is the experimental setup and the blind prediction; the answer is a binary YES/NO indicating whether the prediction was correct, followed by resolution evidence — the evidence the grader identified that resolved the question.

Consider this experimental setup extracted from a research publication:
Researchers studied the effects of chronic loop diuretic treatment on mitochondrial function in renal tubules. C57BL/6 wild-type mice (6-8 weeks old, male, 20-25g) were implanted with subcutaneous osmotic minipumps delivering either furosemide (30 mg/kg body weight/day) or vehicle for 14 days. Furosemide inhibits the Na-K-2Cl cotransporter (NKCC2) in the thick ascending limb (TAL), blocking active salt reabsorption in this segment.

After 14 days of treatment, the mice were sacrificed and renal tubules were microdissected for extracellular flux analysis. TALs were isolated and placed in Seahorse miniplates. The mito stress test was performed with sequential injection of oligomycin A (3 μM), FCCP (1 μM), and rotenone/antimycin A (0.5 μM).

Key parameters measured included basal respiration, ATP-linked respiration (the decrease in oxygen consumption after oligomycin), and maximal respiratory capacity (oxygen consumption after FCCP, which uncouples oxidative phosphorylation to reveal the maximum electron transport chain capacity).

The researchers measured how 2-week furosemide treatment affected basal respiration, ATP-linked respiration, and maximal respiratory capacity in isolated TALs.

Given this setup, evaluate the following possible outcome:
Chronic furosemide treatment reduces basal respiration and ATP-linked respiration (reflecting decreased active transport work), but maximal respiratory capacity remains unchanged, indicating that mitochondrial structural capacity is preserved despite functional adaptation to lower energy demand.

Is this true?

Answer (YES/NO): NO